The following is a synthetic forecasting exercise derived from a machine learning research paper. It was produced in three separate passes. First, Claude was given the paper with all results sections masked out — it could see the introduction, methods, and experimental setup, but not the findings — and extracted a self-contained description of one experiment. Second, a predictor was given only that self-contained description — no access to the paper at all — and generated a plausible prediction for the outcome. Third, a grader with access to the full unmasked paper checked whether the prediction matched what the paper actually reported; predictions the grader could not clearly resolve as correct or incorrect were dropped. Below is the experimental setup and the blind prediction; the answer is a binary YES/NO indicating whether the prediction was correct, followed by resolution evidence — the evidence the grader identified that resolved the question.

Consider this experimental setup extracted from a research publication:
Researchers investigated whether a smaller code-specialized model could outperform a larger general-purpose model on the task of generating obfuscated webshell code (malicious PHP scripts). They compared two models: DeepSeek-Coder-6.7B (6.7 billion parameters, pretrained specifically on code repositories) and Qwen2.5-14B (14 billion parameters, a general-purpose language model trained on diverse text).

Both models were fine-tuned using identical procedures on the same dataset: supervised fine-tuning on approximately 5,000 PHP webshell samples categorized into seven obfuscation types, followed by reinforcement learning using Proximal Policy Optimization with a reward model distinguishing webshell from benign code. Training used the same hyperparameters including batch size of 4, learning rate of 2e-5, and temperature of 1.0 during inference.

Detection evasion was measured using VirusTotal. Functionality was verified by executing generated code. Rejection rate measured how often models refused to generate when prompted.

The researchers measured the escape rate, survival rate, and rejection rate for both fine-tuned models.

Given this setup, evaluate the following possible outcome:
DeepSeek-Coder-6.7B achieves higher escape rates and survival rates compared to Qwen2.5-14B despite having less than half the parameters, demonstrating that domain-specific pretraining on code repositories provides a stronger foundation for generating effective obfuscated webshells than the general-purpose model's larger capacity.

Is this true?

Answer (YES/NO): YES